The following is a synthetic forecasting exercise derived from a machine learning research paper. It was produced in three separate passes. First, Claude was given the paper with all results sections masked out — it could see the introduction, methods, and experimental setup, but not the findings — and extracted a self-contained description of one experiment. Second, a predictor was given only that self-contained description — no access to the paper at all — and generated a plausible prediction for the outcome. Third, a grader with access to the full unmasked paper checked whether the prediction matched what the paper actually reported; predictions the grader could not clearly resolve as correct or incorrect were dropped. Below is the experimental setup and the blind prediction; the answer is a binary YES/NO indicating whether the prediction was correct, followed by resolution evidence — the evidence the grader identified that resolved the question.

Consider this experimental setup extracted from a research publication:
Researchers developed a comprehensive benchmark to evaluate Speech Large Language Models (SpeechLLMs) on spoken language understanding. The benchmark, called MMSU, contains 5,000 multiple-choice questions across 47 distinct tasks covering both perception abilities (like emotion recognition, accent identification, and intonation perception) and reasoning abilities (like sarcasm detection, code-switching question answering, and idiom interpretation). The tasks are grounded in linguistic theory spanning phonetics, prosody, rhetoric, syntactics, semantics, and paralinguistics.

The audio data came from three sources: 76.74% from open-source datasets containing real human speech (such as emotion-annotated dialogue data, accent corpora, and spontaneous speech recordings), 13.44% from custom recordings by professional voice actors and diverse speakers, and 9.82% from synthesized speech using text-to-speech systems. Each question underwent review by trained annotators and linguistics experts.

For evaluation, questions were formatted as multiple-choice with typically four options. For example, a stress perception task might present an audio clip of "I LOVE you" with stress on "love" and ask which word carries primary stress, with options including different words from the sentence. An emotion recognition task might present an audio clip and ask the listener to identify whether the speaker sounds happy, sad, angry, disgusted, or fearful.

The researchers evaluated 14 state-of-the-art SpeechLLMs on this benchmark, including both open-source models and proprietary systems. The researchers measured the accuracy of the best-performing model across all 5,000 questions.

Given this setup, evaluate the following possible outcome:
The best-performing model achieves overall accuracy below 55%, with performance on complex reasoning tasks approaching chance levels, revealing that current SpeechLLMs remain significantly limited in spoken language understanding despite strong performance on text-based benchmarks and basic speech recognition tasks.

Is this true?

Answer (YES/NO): NO